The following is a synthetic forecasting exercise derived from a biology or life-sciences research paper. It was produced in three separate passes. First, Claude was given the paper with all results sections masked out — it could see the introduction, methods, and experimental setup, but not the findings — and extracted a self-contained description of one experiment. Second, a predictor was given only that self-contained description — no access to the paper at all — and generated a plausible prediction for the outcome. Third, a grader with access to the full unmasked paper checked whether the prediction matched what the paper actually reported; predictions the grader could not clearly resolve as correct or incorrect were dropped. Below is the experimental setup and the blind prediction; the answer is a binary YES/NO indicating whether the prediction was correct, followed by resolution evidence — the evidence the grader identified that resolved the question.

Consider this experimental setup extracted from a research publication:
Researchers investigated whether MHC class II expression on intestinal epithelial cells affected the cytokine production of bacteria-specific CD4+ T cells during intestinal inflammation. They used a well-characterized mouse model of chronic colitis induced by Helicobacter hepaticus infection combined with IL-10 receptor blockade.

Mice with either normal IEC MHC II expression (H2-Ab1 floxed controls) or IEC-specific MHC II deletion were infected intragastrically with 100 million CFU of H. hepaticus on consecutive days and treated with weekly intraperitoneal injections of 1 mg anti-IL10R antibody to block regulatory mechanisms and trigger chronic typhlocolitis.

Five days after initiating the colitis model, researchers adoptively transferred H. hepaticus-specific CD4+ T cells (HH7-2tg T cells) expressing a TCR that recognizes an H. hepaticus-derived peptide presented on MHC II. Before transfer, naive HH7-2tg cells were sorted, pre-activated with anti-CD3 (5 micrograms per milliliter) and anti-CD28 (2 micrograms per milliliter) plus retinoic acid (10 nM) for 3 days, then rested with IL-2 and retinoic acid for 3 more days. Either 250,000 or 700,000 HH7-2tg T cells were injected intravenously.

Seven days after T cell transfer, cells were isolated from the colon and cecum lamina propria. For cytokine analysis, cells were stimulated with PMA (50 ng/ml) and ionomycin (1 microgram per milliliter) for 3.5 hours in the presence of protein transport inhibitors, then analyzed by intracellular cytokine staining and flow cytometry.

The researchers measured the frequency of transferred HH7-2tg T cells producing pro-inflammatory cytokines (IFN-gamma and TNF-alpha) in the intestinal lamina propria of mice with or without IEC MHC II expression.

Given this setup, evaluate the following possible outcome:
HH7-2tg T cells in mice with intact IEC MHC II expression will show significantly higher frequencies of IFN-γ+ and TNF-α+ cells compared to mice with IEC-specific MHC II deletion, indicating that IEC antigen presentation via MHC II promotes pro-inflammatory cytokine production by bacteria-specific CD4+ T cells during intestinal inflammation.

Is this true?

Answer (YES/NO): NO